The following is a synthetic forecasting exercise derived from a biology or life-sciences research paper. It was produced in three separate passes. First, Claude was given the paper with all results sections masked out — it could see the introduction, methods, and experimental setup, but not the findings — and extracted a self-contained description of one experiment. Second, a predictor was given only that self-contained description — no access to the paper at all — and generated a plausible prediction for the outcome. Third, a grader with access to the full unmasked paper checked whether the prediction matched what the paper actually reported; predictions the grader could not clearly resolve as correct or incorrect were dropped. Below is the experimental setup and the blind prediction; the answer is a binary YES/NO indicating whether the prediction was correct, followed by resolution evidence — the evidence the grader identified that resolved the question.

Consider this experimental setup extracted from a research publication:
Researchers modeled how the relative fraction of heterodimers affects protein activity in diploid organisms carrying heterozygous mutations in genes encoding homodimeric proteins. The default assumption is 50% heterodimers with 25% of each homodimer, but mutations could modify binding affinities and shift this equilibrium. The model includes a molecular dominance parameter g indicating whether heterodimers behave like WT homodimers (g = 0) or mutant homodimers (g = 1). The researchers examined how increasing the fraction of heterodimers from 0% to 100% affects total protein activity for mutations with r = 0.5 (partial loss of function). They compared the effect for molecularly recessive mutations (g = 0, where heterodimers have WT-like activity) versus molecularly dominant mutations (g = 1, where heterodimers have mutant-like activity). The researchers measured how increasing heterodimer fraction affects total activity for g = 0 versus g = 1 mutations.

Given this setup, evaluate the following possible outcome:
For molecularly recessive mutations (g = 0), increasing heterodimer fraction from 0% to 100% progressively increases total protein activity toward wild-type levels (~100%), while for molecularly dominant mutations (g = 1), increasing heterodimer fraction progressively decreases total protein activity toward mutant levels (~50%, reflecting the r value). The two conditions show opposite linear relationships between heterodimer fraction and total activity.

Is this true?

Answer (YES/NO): YES